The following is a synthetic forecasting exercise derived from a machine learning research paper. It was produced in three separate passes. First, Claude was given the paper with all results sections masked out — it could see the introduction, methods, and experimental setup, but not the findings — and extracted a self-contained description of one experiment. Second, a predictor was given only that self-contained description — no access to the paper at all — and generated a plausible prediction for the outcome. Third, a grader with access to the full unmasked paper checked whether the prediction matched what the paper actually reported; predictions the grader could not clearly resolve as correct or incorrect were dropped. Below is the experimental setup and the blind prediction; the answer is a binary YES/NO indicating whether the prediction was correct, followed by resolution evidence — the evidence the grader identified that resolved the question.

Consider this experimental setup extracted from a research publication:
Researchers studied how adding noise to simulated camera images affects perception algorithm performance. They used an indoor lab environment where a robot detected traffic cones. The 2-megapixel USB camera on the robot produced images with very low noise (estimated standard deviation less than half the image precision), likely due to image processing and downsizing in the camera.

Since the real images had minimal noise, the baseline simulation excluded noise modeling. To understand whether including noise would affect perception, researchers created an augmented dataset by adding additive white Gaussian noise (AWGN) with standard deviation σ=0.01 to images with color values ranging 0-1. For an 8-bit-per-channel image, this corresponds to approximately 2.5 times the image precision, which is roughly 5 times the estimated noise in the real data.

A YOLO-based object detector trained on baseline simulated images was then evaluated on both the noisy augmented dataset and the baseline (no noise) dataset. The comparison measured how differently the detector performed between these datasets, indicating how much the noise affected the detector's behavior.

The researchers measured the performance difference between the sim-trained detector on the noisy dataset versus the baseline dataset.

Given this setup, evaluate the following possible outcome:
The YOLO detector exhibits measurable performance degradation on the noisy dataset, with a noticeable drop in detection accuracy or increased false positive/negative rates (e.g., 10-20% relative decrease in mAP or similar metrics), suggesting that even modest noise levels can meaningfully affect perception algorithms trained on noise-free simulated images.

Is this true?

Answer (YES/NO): NO